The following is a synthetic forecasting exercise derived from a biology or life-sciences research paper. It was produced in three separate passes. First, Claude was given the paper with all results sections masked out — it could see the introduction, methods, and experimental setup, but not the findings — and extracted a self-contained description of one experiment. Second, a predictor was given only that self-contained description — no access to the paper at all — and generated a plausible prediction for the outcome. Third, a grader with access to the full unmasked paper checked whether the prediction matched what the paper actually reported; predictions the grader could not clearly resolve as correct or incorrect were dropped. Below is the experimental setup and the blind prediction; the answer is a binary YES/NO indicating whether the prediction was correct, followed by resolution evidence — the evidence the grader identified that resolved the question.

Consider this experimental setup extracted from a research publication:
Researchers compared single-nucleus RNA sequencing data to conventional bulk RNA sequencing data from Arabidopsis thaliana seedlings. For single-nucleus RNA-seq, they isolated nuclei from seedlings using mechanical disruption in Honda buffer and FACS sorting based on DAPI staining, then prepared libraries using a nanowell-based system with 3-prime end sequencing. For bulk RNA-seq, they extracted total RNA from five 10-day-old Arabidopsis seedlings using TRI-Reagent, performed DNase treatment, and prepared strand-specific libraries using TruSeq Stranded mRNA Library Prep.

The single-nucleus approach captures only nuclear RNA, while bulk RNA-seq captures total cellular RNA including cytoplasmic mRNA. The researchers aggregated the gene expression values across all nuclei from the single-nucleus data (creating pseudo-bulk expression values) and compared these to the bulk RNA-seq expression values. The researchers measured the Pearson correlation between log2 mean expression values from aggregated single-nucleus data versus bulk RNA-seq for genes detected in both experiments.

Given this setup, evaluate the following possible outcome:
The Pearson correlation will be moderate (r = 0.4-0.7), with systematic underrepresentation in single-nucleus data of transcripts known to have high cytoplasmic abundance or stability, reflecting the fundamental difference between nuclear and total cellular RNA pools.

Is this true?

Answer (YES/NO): NO